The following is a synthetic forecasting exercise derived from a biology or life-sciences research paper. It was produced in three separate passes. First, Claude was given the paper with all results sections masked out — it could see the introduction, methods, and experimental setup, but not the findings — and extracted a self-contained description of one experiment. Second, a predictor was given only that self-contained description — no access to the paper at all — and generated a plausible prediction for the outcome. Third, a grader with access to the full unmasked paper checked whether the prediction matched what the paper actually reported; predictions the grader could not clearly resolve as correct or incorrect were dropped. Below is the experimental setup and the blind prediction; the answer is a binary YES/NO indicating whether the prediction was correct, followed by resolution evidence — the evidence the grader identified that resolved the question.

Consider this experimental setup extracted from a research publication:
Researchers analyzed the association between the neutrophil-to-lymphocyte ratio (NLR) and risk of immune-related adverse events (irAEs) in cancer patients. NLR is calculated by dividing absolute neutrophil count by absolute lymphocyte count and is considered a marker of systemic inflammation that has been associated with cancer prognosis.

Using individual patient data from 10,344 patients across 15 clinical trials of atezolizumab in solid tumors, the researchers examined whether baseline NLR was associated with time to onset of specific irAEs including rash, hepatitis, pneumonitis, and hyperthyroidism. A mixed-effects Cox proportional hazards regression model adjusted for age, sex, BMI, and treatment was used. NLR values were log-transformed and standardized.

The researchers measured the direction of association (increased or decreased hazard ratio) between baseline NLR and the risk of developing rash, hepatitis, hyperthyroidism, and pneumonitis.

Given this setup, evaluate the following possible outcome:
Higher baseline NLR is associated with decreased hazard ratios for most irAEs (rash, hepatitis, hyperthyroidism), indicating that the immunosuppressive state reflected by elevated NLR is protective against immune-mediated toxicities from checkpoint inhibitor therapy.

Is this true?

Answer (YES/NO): YES